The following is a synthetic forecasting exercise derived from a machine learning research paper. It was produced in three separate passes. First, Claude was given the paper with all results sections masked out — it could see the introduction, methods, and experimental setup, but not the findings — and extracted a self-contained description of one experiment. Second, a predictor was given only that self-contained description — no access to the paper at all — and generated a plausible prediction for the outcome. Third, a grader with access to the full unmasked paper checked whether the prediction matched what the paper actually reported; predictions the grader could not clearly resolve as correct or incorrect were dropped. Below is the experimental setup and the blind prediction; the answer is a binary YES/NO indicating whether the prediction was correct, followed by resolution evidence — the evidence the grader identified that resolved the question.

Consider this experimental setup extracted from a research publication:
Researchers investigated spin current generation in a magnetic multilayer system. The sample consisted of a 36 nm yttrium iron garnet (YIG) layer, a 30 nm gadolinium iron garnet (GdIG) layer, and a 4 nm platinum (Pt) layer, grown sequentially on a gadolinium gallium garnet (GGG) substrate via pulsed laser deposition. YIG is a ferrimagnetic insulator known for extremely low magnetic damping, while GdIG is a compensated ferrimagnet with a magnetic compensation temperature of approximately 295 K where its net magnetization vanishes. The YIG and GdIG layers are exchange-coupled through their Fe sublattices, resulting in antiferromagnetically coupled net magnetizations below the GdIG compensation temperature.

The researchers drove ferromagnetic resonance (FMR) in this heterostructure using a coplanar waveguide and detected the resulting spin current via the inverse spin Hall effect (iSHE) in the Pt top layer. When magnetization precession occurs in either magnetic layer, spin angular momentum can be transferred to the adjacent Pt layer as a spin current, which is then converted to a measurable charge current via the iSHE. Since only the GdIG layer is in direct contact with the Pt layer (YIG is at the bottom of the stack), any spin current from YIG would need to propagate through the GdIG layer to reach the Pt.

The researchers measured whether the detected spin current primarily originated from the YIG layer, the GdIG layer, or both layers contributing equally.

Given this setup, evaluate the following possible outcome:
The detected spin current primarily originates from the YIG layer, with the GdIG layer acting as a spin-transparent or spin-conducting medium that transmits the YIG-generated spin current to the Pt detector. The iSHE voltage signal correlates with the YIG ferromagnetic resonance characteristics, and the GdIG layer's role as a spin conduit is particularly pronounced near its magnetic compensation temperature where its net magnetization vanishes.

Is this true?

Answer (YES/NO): NO